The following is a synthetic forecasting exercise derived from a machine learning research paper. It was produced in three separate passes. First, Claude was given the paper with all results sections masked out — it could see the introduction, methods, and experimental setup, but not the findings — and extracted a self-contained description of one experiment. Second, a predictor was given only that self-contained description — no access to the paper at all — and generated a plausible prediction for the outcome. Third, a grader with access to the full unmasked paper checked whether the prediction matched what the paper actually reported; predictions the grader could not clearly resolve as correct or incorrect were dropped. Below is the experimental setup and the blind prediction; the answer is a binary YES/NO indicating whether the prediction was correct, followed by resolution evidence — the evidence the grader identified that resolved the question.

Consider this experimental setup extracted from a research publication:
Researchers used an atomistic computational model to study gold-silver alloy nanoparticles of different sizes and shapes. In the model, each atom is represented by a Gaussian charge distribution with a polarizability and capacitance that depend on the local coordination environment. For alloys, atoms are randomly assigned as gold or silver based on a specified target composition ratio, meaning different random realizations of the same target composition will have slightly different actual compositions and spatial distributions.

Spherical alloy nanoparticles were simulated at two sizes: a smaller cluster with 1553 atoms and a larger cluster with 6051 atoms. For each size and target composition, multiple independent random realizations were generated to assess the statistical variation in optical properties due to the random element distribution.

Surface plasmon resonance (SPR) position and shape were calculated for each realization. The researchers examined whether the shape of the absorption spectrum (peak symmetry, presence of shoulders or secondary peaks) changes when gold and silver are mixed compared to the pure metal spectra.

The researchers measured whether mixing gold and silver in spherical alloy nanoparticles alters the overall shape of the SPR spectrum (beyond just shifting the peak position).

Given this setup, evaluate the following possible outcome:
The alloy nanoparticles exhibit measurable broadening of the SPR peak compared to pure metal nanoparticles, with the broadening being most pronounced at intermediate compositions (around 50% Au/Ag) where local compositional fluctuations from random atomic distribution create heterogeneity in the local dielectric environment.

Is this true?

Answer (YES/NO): NO